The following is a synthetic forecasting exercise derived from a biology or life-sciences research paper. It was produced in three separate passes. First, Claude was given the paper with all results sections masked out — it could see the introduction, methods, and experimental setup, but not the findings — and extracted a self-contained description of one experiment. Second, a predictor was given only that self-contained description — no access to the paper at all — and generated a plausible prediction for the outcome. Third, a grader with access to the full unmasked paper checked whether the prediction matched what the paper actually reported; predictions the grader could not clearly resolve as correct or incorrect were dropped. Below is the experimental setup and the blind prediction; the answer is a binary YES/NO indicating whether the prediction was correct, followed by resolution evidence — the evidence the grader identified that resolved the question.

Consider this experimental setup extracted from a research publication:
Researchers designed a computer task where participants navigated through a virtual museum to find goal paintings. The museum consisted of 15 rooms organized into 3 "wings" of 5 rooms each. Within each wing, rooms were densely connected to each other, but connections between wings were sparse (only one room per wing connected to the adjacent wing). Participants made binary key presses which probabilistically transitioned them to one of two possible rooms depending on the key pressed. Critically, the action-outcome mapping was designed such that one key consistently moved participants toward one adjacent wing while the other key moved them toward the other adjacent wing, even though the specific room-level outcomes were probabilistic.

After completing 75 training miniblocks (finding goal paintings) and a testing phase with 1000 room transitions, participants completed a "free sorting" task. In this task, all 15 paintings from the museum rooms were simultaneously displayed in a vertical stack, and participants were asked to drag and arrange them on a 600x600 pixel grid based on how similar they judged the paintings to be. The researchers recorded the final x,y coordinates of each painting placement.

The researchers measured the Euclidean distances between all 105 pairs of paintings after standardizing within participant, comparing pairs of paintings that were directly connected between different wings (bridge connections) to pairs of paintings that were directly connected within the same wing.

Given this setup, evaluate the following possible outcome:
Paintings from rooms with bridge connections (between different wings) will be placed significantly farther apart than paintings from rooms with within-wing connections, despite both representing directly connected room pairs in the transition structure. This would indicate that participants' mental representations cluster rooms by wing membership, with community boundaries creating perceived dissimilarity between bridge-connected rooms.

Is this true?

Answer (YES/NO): NO